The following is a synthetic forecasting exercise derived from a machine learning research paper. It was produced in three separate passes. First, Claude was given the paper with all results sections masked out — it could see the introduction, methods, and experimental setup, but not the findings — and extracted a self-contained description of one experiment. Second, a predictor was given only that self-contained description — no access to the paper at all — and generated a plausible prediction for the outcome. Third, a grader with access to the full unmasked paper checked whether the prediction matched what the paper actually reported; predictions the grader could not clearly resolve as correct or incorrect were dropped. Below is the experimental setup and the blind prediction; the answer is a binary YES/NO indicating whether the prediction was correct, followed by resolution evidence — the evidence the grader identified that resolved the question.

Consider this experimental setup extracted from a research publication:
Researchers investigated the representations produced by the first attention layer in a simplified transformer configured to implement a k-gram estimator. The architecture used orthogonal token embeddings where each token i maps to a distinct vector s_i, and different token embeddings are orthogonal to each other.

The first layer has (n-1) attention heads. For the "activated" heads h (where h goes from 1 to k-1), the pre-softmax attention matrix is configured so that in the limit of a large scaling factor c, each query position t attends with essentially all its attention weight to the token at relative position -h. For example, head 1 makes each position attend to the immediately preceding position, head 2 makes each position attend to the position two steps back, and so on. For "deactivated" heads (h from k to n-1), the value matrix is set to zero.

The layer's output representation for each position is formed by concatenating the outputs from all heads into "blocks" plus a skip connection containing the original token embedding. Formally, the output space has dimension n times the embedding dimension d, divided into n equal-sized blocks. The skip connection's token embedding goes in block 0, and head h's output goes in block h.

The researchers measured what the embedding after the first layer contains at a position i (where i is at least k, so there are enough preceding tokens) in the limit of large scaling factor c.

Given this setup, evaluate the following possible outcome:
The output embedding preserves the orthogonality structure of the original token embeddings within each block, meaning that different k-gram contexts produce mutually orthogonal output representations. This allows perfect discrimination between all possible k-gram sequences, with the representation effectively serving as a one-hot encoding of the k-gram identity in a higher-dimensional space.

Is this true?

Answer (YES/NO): NO